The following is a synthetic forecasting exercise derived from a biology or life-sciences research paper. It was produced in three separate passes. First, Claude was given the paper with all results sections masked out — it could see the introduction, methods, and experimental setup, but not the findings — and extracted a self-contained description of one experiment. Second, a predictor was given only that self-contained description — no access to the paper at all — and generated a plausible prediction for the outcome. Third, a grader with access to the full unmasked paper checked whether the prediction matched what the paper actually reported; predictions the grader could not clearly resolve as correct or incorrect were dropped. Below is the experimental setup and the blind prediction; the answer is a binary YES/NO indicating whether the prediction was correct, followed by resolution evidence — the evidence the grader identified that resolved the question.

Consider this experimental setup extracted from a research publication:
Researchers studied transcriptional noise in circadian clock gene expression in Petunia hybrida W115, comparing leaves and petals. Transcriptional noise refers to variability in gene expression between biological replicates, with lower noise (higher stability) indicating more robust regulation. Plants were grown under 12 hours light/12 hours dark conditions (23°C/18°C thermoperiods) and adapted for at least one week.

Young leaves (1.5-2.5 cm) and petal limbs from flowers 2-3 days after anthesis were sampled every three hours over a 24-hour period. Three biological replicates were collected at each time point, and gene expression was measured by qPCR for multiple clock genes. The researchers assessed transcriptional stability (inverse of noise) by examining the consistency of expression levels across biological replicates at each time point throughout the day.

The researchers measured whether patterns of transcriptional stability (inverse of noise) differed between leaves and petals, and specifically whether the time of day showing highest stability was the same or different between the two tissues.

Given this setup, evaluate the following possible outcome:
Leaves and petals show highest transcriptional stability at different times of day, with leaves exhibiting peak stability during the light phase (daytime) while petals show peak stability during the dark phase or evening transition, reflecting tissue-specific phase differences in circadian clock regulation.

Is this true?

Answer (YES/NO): NO